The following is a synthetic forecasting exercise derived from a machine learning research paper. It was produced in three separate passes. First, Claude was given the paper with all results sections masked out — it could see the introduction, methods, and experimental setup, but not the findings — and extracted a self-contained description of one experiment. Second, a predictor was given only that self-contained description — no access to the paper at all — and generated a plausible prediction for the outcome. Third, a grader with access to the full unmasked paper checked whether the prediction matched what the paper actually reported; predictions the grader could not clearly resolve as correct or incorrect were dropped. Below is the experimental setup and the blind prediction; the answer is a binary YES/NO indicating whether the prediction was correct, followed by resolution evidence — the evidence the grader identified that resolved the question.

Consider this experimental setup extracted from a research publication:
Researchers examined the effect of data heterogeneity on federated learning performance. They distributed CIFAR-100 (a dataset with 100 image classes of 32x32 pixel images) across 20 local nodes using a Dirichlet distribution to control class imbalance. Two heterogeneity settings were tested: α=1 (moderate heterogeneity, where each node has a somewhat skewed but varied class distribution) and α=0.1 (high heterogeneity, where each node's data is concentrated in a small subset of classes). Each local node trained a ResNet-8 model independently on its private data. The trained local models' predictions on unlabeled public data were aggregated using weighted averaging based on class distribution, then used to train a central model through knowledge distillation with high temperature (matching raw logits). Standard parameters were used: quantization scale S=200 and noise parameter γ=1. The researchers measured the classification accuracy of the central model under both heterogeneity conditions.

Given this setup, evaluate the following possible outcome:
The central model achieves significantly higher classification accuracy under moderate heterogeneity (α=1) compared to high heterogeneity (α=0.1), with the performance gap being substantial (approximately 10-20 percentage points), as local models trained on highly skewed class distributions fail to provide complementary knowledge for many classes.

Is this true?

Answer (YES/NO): NO